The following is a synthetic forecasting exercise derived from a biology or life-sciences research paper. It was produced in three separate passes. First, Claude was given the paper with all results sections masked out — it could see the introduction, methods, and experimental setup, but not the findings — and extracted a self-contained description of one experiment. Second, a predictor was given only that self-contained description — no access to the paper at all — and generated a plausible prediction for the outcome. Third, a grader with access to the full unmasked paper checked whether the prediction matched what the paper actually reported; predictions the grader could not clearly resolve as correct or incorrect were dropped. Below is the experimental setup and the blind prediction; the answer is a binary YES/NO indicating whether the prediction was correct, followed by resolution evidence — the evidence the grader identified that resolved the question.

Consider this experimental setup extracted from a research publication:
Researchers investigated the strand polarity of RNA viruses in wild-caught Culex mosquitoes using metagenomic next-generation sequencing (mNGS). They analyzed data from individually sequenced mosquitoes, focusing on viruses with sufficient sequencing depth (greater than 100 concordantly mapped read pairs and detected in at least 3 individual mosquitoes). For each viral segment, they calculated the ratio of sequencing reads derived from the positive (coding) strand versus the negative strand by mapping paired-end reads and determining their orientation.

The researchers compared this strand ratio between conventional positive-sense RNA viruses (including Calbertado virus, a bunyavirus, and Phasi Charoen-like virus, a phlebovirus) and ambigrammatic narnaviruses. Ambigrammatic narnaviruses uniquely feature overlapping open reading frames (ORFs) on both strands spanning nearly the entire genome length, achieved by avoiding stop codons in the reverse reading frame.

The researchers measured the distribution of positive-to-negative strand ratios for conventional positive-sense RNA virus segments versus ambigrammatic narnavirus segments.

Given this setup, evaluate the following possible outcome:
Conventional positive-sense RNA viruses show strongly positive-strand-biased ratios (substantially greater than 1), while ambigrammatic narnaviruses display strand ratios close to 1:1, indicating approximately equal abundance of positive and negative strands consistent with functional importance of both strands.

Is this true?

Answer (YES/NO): NO